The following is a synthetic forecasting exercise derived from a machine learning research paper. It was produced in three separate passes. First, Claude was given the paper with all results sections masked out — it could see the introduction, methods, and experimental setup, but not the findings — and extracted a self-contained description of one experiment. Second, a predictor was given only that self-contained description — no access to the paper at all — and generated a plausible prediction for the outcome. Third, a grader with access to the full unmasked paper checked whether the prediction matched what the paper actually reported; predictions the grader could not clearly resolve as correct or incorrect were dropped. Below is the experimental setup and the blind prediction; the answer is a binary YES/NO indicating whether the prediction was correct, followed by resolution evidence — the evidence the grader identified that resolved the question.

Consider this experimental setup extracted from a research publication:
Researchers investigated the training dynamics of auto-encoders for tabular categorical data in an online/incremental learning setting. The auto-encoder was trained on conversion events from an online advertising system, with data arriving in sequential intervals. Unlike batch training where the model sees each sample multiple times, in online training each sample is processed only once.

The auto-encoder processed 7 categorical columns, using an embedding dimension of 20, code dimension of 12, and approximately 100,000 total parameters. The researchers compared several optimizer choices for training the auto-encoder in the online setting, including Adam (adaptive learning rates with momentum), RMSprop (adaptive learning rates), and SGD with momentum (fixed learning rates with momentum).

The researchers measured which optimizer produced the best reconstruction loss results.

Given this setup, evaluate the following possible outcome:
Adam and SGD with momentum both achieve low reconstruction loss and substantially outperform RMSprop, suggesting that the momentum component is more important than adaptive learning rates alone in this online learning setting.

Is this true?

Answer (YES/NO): NO